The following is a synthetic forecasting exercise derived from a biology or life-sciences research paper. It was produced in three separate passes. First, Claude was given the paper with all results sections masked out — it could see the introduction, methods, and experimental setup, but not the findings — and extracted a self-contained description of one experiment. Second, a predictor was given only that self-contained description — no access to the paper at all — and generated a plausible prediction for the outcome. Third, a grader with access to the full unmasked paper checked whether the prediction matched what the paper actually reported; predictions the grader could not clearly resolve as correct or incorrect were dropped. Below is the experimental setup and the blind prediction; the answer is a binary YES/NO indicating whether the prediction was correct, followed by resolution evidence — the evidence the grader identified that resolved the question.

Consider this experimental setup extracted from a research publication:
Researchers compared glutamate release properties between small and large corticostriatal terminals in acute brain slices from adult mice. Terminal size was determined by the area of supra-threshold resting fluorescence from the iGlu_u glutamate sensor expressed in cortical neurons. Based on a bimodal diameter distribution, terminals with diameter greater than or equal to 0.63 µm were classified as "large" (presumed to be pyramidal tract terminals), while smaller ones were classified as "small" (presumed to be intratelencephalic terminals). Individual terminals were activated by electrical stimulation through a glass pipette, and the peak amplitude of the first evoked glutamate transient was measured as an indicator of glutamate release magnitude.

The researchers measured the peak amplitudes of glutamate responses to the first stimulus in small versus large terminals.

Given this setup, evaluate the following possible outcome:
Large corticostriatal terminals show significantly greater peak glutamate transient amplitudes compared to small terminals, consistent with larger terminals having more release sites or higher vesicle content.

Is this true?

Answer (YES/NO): NO